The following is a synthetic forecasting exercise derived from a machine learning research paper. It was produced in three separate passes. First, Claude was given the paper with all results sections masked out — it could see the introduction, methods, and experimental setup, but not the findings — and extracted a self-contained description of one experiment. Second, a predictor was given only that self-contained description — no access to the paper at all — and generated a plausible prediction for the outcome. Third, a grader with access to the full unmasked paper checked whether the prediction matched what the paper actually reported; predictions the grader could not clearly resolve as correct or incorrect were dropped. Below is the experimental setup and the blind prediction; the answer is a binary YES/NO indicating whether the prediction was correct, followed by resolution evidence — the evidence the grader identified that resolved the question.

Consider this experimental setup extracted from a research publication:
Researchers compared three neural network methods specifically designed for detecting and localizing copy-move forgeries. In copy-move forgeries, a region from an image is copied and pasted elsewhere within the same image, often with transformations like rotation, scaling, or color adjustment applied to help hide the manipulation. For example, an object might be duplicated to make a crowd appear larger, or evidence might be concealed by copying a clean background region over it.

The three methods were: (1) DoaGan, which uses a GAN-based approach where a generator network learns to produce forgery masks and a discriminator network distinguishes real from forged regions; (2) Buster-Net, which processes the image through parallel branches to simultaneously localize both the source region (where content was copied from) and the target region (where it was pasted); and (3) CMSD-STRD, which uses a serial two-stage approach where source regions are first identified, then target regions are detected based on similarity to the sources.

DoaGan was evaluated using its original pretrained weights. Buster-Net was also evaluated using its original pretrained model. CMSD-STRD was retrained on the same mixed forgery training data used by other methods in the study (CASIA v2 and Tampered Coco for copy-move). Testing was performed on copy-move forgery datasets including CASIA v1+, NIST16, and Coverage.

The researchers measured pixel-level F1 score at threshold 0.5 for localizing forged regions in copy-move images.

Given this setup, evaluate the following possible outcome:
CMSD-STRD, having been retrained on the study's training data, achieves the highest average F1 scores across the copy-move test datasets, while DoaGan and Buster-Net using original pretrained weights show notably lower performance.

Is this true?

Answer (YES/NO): NO